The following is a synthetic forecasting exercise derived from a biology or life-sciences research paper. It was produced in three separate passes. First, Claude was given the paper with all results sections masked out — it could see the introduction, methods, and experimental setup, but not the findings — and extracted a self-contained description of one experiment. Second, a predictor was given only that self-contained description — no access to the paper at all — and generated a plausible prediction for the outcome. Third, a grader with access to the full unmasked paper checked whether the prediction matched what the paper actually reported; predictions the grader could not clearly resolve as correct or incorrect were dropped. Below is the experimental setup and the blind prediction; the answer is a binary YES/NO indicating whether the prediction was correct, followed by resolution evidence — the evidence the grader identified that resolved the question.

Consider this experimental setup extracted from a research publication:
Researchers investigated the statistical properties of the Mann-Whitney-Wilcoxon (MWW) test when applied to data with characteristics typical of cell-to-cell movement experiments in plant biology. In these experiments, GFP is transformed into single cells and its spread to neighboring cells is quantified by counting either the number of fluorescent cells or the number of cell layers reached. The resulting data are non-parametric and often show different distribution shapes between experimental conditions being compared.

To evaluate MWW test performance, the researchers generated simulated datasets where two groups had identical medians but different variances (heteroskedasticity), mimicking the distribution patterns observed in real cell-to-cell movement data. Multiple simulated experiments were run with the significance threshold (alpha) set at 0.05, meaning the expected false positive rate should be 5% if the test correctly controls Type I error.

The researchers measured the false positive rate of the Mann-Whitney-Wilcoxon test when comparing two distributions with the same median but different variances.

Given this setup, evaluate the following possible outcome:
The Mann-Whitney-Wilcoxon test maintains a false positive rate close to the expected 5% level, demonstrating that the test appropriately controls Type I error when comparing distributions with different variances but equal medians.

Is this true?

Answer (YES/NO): NO